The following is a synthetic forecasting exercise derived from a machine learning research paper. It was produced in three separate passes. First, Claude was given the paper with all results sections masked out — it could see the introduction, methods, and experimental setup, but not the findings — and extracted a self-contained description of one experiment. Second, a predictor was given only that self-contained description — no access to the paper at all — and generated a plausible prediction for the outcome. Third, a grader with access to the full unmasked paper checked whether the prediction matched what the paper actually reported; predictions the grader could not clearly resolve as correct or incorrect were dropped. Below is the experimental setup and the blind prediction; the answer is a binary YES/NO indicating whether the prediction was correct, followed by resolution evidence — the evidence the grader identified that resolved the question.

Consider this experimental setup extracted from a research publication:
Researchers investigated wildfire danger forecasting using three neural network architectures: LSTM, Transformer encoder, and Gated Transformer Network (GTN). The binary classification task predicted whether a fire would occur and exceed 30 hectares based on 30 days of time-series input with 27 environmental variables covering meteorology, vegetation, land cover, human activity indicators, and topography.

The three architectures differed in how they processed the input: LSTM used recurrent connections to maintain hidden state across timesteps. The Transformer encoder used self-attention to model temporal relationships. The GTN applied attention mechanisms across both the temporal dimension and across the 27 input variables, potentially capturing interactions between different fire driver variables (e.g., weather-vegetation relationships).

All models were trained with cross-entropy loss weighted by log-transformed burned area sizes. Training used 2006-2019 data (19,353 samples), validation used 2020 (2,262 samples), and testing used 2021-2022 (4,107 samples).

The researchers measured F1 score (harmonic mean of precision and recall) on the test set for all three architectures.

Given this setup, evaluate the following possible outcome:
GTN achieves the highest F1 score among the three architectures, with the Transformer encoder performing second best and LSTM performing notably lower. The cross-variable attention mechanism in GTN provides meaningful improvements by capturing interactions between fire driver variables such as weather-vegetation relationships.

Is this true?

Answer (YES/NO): NO